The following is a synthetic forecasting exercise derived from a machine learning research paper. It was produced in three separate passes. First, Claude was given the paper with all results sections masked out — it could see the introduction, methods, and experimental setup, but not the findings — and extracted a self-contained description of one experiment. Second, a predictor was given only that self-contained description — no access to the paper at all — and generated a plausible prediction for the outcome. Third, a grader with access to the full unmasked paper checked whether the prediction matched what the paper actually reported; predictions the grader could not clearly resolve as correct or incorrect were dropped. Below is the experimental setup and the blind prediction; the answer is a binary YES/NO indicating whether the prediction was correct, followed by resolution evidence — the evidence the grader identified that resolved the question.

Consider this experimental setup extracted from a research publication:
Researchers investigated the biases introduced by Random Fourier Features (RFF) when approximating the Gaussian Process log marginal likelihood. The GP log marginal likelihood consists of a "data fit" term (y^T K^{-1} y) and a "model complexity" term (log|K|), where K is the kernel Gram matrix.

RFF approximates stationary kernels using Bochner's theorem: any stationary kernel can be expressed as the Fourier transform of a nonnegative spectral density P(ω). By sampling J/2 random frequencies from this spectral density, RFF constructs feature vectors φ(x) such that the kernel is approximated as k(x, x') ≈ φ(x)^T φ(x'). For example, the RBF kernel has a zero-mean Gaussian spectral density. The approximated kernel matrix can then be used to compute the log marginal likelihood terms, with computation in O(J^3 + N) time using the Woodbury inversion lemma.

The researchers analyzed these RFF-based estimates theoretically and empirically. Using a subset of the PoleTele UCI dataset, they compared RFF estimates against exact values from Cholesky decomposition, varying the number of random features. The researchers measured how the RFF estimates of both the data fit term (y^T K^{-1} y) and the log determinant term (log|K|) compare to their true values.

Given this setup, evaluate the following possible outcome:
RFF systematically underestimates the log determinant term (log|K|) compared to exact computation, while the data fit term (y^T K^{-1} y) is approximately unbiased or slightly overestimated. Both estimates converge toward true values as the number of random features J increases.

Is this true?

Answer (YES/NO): NO